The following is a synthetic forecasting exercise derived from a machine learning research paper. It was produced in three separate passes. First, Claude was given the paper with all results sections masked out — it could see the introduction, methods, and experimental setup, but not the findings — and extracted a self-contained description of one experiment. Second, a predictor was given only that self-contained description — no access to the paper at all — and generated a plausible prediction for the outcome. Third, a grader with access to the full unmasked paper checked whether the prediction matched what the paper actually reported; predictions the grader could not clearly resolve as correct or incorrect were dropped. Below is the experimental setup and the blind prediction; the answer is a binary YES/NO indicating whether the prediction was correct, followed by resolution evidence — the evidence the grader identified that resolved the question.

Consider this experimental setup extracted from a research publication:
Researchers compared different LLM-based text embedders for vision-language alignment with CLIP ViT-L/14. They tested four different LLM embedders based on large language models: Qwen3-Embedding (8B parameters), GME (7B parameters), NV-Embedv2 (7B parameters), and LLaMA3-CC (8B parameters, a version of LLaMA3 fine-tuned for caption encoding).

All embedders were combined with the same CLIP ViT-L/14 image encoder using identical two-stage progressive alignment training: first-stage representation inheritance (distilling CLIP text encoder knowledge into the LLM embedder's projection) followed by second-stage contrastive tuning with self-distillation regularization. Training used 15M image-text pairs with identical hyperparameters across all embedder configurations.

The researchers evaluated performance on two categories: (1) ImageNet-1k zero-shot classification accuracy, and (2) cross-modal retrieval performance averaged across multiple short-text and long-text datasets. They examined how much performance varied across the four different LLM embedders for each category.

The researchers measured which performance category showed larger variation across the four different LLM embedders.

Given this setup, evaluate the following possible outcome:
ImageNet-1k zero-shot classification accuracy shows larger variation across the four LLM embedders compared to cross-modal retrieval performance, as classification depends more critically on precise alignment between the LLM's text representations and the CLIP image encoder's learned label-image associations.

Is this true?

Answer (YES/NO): YES